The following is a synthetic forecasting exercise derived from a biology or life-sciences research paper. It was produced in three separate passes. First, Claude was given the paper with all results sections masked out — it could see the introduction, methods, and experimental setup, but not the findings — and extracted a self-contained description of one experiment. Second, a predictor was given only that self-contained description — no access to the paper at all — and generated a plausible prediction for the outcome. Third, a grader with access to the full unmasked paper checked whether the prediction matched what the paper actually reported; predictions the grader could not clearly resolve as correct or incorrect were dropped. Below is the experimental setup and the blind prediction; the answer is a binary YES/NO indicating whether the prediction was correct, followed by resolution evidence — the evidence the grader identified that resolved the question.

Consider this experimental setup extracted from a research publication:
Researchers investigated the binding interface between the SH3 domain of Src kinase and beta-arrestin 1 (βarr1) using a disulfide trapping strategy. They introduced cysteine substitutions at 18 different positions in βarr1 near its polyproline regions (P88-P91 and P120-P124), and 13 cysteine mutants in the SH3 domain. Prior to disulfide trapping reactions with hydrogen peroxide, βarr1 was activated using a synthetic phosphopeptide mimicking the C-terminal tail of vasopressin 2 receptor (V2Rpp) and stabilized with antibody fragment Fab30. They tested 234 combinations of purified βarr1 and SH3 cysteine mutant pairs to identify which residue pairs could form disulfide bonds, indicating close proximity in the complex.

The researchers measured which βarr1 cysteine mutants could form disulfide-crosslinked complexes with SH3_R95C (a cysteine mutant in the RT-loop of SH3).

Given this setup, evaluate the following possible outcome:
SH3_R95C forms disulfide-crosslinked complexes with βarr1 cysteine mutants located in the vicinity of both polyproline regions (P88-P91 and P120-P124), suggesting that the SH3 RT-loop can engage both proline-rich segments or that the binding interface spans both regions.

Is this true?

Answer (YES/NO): YES